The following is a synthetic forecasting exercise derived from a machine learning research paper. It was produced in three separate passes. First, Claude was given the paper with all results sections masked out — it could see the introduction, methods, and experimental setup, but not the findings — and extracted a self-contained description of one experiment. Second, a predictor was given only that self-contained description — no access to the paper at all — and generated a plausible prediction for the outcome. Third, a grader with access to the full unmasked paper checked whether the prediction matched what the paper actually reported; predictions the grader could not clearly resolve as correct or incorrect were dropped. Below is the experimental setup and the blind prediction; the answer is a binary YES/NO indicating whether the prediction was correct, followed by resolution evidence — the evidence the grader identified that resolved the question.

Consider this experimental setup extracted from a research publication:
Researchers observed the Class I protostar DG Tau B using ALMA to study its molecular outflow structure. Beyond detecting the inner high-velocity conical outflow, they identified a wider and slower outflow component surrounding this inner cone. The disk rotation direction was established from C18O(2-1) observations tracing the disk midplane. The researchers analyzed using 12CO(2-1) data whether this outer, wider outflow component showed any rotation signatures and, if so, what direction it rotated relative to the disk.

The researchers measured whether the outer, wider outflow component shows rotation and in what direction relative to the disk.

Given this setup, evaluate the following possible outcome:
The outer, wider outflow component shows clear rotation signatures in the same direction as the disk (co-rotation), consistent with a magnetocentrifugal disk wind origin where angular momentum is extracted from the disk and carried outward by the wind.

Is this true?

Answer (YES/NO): NO